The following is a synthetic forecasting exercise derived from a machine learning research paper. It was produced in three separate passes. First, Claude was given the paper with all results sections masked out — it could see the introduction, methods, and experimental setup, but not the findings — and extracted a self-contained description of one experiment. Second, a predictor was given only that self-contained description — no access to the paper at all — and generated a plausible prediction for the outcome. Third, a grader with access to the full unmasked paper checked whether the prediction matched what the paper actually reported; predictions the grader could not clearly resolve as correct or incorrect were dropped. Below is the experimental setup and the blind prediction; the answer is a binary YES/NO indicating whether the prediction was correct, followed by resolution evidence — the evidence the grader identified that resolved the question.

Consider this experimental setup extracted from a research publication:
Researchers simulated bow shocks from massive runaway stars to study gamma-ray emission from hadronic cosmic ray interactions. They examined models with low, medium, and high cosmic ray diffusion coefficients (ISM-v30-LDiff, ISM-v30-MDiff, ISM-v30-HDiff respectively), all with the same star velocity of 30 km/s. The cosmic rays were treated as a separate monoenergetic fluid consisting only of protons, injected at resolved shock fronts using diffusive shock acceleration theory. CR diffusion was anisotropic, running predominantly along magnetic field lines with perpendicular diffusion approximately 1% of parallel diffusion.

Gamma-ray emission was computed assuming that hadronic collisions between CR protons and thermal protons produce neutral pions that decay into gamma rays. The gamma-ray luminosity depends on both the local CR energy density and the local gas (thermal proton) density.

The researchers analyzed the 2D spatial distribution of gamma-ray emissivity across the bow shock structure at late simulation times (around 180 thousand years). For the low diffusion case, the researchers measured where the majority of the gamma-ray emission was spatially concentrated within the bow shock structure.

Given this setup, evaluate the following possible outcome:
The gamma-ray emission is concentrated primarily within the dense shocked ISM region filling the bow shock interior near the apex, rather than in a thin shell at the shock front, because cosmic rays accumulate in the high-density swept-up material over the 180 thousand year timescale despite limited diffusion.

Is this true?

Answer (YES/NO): NO